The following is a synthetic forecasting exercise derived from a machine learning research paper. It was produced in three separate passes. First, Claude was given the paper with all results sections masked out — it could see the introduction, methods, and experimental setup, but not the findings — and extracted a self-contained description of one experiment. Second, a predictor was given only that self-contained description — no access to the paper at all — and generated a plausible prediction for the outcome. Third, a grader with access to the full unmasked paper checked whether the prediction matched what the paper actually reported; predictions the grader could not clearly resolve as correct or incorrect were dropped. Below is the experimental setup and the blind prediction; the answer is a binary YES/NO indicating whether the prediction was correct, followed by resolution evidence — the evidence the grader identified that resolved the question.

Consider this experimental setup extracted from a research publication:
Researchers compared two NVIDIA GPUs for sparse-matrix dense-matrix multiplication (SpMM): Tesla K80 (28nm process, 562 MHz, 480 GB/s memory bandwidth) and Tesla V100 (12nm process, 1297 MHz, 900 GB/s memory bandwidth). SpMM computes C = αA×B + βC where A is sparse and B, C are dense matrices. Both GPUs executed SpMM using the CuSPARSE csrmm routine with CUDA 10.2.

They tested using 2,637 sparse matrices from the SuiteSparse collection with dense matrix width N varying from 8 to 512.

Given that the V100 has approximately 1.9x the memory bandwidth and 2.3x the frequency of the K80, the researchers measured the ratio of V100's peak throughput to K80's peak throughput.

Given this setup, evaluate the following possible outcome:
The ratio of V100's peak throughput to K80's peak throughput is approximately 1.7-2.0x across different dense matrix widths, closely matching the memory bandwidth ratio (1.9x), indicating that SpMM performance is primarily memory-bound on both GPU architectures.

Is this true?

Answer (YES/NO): NO